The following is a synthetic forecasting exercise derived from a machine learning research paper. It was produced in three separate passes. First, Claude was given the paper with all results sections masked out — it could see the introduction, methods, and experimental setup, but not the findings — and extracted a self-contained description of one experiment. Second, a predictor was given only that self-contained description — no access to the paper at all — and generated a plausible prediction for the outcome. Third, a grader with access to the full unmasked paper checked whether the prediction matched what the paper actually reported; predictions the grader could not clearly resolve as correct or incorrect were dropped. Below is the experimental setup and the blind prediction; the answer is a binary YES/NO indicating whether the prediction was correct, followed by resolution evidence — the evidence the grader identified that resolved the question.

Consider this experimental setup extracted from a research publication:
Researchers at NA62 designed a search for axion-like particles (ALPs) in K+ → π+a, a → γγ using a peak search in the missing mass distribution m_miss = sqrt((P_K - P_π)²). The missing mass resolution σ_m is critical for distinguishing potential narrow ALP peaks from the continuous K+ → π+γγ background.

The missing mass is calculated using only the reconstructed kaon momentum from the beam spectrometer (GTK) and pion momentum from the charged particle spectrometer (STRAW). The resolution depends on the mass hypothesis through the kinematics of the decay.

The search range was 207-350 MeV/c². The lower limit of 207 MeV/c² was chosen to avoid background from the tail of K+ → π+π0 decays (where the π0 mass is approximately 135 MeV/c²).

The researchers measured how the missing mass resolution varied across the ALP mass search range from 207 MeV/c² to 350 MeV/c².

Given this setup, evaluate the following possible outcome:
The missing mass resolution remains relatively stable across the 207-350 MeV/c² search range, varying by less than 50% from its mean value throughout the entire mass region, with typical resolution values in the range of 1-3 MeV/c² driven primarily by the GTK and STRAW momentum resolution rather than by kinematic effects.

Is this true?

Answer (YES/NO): NO